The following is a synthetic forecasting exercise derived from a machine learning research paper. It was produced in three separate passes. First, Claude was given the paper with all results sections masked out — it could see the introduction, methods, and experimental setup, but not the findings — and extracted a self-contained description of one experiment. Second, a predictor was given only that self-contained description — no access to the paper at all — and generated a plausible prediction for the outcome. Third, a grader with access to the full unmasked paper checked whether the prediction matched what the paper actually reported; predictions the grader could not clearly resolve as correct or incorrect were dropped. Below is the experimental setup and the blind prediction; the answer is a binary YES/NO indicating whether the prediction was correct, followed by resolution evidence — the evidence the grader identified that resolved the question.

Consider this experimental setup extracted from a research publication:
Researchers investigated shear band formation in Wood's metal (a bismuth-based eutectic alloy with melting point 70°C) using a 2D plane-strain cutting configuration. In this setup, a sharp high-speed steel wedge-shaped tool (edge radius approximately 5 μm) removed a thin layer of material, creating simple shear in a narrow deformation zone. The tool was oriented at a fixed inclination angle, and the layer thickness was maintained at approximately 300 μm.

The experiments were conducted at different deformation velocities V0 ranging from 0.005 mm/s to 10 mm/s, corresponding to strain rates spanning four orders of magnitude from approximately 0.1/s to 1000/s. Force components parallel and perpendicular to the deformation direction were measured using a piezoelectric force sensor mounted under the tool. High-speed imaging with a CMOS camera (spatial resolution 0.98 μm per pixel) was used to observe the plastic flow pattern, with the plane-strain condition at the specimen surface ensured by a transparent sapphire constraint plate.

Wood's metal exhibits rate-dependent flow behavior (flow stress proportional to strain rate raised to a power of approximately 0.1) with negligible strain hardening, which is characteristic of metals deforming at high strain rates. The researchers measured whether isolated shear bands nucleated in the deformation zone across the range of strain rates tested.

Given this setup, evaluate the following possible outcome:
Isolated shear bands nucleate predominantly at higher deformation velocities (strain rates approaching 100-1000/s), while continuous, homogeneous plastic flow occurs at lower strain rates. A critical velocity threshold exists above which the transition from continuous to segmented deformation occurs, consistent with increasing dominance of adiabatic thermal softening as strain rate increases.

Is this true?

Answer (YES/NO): NO